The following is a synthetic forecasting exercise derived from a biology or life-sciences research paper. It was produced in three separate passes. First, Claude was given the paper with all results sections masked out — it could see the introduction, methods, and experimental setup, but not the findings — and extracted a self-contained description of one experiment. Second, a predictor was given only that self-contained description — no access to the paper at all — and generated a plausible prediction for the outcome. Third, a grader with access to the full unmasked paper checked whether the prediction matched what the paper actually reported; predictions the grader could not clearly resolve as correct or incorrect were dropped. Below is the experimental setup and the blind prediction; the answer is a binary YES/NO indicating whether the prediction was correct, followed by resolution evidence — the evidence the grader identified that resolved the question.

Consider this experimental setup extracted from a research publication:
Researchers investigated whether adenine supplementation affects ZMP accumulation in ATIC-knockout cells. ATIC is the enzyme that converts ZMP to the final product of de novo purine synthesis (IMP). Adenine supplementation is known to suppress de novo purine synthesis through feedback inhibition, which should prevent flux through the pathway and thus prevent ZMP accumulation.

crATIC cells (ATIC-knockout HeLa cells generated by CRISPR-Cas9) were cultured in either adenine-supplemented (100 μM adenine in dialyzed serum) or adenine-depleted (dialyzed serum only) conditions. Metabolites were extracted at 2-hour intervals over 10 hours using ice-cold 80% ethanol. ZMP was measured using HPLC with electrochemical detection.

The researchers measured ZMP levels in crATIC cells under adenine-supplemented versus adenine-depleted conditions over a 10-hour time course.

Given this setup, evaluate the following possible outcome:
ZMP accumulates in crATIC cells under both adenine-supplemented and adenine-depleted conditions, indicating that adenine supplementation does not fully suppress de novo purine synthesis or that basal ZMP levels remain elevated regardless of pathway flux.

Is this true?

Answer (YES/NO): NO